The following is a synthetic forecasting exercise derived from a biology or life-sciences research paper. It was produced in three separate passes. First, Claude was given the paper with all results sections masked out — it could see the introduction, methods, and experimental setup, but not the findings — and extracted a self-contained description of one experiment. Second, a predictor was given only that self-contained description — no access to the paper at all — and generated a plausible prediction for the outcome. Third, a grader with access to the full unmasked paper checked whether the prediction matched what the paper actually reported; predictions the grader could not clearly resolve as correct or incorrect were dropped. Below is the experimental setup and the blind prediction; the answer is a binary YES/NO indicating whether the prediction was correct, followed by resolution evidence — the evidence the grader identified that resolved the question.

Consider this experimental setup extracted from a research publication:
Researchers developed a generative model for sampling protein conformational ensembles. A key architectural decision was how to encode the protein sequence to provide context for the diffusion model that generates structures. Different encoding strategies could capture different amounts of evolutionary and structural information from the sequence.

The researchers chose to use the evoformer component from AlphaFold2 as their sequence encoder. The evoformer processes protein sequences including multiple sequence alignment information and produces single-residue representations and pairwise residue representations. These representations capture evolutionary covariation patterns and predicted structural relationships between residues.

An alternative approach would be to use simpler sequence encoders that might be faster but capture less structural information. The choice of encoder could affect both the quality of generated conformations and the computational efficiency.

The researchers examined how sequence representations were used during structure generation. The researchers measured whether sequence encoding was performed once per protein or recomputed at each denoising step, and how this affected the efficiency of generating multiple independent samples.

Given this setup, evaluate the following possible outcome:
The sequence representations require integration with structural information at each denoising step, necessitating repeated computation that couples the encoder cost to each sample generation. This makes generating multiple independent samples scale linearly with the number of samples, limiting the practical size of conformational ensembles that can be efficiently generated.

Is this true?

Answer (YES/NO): NO